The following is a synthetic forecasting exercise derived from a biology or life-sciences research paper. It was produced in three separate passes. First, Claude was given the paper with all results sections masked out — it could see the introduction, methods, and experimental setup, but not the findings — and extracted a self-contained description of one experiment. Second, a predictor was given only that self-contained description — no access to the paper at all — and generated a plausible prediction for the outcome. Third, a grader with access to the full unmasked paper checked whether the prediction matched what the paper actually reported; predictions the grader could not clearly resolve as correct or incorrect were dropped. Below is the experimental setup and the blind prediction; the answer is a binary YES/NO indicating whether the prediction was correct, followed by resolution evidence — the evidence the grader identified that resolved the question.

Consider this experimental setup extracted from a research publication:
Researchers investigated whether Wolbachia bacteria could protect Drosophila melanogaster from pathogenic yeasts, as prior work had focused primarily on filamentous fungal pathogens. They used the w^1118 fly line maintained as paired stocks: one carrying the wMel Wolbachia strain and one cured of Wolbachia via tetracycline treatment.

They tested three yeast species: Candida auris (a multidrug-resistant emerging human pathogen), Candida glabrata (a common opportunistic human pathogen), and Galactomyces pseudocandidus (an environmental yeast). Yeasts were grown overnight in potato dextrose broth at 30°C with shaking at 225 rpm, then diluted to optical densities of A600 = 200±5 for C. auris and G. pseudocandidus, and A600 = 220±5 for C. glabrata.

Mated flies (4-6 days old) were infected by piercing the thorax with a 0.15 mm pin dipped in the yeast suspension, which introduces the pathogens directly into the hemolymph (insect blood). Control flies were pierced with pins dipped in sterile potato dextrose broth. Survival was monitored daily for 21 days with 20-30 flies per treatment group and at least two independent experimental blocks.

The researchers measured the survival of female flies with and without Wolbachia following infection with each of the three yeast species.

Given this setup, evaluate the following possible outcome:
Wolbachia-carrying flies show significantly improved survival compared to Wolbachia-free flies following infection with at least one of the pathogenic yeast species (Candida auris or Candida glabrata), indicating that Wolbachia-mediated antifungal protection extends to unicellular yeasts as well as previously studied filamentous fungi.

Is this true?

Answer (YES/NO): NO